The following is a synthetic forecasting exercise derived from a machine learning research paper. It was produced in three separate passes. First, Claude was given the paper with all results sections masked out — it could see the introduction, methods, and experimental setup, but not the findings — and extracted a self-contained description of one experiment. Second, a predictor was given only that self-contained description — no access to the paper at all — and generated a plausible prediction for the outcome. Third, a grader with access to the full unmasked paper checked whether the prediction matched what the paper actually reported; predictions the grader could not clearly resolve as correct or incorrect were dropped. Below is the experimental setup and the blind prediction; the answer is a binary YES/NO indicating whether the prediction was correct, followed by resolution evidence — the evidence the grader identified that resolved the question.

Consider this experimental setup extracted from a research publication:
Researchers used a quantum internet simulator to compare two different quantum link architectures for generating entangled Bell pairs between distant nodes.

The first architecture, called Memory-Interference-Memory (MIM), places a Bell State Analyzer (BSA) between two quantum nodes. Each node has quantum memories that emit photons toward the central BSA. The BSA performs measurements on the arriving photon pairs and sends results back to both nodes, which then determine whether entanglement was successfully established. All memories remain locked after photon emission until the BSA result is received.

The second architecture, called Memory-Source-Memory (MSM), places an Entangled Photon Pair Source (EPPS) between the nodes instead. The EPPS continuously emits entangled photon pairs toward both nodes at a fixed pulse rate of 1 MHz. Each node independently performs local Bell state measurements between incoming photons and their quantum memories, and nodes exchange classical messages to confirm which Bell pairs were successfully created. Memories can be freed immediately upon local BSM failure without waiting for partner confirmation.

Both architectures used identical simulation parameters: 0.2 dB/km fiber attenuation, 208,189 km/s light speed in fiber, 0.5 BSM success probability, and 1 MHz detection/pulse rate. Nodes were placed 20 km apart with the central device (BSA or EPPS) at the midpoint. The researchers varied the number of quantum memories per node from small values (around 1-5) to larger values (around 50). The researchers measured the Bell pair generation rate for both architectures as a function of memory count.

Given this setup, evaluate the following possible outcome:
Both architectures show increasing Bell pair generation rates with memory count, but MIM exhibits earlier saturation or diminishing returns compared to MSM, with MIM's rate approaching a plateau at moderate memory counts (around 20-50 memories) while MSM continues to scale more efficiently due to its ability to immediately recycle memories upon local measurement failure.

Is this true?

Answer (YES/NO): NO